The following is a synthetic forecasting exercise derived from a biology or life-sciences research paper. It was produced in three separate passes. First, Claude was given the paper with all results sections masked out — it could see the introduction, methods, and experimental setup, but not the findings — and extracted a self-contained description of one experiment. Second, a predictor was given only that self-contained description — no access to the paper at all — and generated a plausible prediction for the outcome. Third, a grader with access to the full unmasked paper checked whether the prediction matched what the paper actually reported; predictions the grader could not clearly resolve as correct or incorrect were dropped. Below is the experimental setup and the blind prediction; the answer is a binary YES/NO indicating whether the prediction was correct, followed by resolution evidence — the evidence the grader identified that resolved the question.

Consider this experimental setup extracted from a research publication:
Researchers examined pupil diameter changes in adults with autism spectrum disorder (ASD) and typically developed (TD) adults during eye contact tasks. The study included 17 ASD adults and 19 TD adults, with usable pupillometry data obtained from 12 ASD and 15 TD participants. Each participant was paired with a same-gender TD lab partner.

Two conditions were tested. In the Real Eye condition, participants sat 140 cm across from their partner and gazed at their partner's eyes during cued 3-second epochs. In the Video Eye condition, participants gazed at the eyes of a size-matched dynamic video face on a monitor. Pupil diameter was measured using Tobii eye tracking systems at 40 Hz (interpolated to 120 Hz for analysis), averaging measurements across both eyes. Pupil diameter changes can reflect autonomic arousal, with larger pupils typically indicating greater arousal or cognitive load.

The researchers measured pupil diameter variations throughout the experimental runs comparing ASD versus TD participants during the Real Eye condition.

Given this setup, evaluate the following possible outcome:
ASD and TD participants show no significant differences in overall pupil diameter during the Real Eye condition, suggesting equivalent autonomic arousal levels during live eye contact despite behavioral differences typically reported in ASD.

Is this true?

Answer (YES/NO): NO